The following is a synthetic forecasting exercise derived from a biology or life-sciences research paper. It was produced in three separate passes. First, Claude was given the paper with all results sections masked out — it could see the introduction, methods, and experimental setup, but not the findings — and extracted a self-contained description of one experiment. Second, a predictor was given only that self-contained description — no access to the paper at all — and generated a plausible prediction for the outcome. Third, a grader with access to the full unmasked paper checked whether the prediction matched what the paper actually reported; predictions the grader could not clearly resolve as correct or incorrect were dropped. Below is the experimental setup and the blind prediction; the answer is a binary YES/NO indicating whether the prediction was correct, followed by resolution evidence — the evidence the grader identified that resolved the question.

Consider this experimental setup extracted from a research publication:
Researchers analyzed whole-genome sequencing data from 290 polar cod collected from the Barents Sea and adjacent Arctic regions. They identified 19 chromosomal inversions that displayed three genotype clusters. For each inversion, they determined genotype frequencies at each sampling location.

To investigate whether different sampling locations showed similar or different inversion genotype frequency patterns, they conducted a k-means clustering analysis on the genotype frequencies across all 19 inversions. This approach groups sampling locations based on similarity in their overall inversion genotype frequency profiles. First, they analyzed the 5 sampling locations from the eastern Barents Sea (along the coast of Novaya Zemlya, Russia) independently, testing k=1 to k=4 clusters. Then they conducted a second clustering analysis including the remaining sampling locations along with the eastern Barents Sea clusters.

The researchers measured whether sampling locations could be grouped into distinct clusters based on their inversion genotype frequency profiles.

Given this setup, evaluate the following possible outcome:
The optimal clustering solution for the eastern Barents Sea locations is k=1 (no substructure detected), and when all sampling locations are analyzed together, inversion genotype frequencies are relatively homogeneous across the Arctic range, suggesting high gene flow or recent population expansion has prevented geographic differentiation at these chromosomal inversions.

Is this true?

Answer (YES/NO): NO